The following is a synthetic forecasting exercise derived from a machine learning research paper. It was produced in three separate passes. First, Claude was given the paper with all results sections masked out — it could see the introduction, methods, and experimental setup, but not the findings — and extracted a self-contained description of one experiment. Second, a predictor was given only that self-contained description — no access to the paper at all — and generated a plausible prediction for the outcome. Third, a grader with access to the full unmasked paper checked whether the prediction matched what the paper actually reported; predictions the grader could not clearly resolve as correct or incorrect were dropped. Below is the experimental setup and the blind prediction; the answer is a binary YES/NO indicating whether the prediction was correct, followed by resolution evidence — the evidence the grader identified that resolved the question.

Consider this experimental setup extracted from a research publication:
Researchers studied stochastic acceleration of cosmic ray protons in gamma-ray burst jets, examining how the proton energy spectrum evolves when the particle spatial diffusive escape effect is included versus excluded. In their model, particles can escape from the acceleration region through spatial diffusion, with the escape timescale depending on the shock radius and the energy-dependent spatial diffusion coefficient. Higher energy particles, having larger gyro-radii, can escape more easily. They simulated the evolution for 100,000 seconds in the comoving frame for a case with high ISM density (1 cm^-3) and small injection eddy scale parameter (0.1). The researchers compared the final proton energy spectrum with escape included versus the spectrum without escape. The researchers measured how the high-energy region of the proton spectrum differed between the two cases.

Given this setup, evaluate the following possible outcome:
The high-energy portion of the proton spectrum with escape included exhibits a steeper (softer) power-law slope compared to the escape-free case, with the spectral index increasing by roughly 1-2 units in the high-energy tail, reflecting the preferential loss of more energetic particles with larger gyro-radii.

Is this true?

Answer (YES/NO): NO